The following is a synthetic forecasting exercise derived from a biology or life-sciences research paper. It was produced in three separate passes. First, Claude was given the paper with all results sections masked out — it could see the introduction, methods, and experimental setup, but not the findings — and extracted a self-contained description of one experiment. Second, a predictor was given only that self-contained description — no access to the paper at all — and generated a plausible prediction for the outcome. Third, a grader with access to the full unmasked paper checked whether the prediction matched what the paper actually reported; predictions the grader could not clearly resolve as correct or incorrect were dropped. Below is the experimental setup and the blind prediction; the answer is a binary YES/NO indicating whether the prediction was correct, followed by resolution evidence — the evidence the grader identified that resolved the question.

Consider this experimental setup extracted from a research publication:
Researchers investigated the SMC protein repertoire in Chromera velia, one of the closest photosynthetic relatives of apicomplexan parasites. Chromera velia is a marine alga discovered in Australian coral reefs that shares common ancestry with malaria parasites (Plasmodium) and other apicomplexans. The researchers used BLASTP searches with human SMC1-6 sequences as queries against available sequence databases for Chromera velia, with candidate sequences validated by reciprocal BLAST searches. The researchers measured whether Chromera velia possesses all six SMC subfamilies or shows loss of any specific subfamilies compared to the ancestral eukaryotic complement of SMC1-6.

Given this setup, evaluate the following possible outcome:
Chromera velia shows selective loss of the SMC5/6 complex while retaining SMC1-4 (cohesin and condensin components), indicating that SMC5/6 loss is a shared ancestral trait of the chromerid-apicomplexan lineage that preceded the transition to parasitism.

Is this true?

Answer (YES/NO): NO